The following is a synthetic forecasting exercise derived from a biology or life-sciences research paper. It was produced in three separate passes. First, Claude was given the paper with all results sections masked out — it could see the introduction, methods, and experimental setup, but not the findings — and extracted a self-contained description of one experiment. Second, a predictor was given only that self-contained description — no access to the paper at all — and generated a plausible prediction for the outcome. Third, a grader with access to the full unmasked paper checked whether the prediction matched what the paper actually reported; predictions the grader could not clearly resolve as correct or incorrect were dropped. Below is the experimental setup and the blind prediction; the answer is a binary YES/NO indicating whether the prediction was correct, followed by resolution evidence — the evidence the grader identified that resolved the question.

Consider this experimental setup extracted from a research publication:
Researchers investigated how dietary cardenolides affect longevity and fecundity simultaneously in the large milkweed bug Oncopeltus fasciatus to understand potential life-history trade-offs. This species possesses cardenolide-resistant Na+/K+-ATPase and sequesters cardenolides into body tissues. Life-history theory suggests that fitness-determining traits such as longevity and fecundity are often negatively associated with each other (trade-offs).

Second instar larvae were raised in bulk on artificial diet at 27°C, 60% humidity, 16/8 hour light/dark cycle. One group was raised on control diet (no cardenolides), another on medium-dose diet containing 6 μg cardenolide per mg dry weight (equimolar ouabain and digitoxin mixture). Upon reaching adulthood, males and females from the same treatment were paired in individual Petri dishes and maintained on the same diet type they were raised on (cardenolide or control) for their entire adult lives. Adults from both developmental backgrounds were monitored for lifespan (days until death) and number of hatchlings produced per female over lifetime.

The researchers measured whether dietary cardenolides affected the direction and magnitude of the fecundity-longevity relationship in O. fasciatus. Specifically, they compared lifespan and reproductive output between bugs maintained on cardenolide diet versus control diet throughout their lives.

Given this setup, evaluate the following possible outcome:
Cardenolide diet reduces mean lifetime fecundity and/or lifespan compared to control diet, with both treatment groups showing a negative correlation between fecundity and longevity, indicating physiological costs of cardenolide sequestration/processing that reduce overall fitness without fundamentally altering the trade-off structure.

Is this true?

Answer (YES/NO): NO